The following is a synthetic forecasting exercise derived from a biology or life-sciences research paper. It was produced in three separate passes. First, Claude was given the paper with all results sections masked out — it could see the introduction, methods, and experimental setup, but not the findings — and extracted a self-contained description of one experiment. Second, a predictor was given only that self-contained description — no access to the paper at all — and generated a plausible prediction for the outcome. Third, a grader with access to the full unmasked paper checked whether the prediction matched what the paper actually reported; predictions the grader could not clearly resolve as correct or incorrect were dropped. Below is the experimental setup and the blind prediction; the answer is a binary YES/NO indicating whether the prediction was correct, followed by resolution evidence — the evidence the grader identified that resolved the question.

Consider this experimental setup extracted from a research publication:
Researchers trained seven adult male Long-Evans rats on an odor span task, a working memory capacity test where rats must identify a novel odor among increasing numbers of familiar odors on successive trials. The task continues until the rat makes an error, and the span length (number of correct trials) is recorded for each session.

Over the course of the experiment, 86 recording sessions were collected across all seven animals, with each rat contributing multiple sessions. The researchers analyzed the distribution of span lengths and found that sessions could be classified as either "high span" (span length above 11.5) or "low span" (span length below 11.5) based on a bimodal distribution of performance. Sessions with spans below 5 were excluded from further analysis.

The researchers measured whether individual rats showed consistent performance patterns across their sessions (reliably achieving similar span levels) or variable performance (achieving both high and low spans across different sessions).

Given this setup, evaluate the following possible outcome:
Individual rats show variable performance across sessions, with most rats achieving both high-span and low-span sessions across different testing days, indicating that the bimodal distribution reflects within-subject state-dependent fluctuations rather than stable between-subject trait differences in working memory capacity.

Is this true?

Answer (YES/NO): YES